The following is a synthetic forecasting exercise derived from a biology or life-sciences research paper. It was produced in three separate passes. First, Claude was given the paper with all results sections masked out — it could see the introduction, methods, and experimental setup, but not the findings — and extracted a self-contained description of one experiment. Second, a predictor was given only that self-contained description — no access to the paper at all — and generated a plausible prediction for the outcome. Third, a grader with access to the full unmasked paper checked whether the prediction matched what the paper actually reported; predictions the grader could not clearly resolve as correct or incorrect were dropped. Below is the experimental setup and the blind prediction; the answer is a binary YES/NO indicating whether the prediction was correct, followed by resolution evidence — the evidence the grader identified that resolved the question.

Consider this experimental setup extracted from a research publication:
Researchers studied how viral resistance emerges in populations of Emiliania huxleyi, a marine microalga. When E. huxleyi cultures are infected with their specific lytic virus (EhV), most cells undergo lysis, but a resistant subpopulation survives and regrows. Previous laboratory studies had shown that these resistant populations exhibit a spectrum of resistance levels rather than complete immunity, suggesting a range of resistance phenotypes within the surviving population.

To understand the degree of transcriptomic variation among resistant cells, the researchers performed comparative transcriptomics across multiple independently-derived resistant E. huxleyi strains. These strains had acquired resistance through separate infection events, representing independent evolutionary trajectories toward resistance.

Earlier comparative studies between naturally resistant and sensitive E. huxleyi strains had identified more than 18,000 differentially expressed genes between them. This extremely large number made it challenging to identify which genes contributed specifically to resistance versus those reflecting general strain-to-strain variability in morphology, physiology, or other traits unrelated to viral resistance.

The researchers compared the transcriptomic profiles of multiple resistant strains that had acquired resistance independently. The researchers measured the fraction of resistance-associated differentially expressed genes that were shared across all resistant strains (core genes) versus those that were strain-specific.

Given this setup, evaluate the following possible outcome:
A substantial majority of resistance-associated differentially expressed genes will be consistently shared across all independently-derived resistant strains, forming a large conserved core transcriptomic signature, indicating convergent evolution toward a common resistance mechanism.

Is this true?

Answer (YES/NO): NO